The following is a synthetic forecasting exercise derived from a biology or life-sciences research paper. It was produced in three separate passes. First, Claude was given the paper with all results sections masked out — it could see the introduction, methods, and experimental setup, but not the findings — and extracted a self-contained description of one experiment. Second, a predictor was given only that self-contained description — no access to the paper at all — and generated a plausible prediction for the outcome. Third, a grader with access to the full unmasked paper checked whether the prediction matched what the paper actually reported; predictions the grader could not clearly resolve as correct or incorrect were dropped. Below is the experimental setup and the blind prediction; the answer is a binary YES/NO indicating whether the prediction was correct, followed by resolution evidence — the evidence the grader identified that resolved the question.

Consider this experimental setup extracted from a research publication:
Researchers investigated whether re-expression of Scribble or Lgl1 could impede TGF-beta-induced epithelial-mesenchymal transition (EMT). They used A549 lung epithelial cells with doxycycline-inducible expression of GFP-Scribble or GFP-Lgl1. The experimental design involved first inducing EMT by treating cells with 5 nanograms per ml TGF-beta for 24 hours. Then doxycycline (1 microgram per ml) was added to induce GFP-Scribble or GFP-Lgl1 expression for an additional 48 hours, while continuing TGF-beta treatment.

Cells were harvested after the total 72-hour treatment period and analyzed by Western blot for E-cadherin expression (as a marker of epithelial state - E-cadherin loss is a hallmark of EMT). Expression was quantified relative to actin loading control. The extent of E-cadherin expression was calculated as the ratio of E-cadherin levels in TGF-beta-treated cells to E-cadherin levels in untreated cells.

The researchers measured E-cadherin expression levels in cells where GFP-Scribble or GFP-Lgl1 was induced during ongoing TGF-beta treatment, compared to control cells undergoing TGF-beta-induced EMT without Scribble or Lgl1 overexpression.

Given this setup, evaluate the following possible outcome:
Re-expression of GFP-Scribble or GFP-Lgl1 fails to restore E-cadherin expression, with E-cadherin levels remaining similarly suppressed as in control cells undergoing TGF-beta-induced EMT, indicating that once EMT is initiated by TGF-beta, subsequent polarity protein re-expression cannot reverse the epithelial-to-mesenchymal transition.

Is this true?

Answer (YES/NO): NO